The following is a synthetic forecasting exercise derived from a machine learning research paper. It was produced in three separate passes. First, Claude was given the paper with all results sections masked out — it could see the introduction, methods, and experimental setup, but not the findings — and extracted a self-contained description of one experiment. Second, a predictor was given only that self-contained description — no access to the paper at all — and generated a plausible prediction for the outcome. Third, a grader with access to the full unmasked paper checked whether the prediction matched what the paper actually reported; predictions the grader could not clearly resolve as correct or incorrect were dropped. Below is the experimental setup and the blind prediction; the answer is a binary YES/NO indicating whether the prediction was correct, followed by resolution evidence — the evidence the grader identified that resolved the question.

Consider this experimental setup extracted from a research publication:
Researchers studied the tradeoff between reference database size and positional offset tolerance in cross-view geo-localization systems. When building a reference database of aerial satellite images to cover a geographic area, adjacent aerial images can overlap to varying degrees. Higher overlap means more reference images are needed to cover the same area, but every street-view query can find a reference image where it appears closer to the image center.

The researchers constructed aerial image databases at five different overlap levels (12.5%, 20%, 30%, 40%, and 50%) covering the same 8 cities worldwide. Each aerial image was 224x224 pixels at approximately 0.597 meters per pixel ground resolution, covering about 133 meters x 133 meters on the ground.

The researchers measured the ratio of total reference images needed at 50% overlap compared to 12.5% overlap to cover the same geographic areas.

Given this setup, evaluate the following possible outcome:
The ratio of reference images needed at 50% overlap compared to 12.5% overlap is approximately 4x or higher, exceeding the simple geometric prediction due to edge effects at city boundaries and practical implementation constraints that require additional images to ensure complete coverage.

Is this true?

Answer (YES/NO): NO